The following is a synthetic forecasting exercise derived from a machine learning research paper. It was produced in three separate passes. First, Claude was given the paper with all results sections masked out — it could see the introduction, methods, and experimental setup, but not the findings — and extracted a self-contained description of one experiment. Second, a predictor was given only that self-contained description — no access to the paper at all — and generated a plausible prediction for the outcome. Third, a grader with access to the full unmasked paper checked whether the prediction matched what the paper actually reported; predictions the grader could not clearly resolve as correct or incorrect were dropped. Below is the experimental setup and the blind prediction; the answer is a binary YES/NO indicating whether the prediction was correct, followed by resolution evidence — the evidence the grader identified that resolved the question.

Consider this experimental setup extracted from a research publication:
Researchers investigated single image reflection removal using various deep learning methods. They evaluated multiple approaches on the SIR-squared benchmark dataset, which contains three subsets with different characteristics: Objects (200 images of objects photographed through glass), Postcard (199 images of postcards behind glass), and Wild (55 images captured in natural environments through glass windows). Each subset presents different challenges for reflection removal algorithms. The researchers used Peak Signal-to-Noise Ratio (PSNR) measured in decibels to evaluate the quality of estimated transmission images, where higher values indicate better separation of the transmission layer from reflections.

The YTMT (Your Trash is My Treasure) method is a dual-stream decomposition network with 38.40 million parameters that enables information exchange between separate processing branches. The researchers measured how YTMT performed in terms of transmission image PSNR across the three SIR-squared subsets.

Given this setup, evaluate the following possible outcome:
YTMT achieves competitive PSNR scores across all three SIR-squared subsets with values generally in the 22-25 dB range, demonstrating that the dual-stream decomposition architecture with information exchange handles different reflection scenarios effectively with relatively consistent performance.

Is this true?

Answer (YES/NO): YES